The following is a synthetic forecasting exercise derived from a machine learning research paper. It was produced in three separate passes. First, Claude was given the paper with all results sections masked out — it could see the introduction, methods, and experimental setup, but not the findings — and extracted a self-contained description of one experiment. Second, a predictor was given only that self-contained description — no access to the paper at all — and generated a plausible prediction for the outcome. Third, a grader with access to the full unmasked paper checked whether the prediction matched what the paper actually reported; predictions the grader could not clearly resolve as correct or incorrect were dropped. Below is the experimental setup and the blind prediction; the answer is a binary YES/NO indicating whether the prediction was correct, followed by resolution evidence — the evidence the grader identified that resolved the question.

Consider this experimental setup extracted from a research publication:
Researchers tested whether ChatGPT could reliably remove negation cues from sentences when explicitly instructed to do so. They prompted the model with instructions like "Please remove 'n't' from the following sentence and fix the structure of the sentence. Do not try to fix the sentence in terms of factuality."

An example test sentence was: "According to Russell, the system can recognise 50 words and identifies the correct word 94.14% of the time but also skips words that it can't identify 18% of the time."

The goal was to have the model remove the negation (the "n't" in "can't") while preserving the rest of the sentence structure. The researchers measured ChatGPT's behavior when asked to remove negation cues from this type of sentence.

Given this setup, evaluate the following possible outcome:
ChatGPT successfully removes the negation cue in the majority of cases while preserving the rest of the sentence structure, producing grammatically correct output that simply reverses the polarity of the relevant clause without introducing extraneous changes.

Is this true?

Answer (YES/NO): NO